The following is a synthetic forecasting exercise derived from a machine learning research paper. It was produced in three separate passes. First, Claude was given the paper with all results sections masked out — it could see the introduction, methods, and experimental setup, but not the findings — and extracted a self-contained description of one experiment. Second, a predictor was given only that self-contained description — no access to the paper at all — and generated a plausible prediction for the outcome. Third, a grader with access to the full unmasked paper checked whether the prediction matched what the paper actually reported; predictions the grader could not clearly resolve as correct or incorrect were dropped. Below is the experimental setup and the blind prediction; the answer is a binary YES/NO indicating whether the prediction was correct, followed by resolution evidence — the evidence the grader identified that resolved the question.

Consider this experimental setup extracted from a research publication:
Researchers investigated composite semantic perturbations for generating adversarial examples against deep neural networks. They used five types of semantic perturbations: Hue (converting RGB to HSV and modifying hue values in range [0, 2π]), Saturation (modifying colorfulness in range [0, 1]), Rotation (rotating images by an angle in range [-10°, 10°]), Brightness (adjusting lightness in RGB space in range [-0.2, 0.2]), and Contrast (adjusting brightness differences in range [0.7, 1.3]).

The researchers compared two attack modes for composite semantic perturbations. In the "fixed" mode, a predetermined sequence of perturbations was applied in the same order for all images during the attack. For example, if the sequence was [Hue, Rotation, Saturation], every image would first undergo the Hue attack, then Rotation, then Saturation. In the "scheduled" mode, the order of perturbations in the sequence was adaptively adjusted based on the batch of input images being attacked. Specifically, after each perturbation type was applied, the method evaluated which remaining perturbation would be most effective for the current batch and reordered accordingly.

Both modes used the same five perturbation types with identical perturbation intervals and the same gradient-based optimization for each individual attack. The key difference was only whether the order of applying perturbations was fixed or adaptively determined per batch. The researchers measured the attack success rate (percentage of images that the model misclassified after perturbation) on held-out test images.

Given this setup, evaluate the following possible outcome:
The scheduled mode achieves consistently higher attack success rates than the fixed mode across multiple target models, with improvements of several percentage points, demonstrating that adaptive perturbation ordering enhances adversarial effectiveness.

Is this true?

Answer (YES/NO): YES